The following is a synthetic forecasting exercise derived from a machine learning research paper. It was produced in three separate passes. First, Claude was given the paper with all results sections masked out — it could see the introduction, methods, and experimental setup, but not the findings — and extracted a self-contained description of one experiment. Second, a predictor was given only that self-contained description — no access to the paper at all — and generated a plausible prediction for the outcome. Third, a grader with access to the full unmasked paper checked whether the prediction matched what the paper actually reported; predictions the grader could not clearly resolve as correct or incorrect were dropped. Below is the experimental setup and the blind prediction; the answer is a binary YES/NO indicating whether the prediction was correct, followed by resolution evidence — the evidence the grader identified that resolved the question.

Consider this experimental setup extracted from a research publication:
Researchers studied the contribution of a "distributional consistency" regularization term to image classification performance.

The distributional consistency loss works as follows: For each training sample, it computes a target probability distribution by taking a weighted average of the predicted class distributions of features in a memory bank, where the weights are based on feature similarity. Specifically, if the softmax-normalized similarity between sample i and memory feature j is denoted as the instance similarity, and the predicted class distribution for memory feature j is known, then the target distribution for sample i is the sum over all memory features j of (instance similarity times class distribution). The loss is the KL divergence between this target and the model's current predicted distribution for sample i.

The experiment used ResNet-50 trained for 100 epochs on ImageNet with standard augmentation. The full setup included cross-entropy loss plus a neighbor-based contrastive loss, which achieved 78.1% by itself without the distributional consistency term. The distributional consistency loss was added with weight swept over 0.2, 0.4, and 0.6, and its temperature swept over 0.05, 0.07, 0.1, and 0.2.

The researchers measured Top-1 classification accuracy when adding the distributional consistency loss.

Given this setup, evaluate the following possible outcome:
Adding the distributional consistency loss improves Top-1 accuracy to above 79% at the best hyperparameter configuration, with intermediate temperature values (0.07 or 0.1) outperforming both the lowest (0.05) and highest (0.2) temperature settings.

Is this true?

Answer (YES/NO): NO